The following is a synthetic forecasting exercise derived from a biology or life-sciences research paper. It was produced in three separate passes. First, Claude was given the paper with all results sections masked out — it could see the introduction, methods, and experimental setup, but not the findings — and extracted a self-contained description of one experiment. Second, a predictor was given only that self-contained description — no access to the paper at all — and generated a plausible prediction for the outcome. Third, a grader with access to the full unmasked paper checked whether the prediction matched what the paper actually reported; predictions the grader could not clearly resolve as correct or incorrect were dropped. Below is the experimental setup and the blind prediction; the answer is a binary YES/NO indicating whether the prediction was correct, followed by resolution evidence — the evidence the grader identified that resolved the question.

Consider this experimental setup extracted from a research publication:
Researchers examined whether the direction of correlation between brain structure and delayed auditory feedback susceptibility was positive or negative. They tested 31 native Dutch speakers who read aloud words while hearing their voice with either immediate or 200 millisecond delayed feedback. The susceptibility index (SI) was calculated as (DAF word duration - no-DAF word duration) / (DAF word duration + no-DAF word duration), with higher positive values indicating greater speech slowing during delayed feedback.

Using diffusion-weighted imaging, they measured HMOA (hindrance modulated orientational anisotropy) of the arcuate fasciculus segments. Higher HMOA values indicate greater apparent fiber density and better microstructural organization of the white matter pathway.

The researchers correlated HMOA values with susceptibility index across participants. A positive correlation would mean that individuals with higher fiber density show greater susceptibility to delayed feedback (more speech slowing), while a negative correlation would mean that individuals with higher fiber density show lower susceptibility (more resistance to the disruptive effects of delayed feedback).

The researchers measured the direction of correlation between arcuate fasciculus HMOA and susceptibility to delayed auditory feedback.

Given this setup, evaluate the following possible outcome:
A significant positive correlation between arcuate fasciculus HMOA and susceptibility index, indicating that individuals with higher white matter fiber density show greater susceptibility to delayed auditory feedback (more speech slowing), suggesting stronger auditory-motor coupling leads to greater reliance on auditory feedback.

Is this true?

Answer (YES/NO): NO